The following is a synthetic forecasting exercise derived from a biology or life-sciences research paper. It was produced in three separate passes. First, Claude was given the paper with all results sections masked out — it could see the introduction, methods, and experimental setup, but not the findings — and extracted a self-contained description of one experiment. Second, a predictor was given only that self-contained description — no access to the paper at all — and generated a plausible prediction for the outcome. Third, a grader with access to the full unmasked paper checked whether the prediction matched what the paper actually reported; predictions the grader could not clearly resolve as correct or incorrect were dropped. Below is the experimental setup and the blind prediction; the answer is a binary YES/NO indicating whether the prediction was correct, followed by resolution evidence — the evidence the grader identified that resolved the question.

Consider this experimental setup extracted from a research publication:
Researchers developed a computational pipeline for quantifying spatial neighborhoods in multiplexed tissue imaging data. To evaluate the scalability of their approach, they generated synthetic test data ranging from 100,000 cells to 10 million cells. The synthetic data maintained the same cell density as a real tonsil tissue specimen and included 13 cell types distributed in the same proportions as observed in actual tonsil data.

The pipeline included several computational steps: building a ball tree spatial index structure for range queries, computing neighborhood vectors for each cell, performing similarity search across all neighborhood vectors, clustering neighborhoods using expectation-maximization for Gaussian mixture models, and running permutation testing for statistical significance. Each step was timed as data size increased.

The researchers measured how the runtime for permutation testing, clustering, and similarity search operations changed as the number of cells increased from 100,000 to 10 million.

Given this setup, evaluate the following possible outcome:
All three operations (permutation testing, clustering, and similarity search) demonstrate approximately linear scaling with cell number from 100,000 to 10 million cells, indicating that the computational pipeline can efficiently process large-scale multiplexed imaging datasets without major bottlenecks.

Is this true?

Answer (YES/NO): YES